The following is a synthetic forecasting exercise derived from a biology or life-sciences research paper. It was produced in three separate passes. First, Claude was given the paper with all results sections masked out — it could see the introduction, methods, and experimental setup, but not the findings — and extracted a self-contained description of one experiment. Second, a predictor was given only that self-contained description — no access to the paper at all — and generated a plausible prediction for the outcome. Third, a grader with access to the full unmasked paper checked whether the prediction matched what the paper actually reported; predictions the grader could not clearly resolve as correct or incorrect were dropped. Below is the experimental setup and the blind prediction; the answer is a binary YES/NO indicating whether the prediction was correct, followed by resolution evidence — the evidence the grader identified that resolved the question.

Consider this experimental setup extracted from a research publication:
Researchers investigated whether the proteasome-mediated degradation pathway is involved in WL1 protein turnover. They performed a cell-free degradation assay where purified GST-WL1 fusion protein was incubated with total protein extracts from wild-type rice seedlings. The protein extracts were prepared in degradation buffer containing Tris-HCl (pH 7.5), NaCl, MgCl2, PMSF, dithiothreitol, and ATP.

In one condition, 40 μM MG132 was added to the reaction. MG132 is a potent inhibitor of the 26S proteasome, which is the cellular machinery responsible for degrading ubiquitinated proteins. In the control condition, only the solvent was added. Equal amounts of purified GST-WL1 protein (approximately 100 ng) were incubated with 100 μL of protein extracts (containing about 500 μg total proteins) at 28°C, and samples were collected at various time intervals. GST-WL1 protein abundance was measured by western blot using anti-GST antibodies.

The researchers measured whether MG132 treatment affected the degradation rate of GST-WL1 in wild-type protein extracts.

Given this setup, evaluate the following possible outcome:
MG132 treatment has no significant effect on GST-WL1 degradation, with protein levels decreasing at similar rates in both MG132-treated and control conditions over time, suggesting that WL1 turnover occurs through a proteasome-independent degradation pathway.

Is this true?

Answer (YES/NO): NO